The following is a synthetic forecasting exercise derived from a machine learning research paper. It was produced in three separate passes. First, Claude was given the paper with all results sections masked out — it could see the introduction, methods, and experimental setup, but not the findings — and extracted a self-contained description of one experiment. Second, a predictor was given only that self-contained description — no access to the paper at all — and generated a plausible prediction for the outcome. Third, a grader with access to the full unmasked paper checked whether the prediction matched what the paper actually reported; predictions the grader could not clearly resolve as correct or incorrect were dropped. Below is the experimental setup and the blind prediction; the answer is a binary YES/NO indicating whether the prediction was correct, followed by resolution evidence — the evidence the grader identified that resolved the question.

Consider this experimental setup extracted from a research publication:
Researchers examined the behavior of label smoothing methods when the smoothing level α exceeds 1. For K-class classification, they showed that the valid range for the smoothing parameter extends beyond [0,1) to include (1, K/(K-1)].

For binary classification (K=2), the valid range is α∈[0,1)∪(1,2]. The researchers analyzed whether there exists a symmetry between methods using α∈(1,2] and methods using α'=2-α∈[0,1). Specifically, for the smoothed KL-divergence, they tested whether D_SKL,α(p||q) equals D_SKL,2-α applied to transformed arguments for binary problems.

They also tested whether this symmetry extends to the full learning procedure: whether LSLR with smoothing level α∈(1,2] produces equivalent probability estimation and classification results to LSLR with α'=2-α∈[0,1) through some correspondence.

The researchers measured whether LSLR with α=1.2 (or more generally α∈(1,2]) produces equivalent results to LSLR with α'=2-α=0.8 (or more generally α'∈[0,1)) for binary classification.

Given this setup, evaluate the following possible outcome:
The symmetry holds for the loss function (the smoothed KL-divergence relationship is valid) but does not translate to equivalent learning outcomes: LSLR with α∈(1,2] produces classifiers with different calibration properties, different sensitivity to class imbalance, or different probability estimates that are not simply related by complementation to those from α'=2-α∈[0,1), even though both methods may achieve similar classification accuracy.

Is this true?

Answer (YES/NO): NO